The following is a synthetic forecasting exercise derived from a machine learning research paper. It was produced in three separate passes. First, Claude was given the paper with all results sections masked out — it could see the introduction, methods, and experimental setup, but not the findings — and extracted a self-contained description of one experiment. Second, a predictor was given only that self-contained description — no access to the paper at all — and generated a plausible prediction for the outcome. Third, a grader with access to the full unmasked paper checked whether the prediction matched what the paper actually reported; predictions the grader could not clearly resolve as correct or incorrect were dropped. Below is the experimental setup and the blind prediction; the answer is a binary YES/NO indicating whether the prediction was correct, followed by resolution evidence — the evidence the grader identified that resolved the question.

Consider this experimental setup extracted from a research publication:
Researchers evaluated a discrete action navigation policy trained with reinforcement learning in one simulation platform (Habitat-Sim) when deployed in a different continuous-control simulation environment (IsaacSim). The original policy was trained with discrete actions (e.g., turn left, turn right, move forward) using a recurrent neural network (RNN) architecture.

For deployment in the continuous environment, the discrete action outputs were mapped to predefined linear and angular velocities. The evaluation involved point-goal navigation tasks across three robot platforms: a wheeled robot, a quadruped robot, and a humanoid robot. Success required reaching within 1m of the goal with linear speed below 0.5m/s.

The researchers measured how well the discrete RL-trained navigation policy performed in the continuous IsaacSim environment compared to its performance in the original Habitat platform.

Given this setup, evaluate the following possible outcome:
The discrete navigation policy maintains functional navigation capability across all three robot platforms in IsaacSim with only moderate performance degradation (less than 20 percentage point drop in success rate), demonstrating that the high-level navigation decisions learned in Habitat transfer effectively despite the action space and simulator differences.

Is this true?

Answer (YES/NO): NO